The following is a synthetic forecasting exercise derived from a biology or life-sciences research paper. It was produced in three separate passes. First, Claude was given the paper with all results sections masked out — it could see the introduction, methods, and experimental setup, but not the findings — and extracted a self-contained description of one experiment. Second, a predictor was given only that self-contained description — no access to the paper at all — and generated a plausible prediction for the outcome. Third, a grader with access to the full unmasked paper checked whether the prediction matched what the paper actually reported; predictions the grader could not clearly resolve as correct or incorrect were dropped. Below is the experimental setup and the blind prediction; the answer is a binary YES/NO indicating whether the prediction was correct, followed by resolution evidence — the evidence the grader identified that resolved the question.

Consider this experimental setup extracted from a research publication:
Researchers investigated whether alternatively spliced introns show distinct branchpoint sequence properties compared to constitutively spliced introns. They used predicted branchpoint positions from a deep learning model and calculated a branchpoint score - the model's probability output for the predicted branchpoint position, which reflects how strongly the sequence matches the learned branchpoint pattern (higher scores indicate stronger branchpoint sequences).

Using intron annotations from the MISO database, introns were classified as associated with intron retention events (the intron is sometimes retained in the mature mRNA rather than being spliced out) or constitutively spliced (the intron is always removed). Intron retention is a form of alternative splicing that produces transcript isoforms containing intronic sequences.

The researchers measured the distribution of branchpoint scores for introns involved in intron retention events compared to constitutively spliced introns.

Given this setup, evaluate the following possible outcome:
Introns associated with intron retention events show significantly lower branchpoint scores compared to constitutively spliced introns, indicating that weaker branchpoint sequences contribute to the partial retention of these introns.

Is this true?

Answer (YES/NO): YES